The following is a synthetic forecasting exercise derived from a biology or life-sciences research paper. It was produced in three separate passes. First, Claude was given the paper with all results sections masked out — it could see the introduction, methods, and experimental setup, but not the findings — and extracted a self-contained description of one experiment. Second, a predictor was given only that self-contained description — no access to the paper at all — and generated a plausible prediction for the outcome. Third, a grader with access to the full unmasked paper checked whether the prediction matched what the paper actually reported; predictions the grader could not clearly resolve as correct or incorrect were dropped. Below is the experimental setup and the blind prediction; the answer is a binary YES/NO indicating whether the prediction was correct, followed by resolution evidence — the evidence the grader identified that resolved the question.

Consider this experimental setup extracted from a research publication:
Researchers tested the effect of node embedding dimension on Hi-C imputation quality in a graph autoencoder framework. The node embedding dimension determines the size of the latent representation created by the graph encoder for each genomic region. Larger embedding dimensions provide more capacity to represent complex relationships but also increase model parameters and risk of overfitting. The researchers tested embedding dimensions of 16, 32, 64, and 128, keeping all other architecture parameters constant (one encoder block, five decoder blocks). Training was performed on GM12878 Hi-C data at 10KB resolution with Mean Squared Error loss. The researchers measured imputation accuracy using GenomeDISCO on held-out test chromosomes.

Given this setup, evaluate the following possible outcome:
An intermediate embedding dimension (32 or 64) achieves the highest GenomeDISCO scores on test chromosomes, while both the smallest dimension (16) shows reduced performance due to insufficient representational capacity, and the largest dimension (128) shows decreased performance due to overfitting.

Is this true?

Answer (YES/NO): YES